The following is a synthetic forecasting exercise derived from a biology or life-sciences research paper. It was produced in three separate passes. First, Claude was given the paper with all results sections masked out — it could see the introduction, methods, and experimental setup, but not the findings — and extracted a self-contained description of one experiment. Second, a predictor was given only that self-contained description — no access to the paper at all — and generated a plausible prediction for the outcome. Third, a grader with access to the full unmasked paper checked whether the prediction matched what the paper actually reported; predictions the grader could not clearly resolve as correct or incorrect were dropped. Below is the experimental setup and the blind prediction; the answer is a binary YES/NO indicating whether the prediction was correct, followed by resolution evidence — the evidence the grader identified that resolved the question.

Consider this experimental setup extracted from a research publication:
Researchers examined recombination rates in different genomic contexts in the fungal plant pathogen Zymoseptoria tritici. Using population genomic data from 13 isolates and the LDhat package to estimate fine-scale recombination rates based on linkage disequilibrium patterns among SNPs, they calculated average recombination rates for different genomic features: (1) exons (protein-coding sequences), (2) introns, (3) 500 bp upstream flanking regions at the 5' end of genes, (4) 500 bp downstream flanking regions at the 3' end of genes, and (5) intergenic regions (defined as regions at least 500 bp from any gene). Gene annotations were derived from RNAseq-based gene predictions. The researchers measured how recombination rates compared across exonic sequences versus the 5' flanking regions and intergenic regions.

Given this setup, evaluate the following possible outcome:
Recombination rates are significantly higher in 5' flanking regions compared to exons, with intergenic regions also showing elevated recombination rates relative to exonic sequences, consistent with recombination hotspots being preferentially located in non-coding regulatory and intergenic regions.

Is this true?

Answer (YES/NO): NO